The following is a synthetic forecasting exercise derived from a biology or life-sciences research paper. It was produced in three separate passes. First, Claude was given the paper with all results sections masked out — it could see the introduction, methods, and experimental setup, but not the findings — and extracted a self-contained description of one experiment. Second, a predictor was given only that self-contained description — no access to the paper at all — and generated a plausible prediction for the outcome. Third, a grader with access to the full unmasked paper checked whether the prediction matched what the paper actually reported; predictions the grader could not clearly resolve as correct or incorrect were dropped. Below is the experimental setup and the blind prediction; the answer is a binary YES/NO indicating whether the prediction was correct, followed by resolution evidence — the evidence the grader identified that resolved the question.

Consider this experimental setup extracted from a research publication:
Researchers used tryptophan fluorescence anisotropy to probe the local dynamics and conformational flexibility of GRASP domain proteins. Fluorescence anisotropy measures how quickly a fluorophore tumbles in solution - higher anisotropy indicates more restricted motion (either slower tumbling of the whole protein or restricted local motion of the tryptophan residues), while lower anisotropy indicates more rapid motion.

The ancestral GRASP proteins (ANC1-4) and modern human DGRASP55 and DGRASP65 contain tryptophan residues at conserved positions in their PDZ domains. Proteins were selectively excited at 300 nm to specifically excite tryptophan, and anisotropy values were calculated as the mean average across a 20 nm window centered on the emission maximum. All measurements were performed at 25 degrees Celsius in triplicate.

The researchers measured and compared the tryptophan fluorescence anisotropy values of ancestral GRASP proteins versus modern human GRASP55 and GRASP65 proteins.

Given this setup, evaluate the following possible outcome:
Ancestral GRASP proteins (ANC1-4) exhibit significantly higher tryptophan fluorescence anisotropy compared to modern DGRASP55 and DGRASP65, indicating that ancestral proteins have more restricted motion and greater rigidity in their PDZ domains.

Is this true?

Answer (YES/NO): YES